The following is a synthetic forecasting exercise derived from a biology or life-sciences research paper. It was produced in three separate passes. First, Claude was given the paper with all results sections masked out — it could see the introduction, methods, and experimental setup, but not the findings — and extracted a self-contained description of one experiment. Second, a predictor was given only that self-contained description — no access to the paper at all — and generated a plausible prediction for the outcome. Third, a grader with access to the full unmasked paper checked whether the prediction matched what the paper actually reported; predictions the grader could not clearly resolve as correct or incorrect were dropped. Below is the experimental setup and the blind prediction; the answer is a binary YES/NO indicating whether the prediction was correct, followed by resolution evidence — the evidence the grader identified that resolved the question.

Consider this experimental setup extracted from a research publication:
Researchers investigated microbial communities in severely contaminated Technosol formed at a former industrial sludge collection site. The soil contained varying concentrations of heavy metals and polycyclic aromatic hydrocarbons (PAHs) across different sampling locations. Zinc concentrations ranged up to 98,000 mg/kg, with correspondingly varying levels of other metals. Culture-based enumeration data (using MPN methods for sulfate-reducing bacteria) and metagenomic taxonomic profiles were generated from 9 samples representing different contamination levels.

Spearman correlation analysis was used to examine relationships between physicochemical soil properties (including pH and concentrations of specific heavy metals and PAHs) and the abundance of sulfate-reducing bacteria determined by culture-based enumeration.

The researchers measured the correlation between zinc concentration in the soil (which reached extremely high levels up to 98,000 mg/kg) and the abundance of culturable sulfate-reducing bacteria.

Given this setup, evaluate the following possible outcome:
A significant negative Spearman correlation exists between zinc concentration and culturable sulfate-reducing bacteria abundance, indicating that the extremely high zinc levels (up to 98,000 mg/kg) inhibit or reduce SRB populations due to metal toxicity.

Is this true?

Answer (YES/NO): NO